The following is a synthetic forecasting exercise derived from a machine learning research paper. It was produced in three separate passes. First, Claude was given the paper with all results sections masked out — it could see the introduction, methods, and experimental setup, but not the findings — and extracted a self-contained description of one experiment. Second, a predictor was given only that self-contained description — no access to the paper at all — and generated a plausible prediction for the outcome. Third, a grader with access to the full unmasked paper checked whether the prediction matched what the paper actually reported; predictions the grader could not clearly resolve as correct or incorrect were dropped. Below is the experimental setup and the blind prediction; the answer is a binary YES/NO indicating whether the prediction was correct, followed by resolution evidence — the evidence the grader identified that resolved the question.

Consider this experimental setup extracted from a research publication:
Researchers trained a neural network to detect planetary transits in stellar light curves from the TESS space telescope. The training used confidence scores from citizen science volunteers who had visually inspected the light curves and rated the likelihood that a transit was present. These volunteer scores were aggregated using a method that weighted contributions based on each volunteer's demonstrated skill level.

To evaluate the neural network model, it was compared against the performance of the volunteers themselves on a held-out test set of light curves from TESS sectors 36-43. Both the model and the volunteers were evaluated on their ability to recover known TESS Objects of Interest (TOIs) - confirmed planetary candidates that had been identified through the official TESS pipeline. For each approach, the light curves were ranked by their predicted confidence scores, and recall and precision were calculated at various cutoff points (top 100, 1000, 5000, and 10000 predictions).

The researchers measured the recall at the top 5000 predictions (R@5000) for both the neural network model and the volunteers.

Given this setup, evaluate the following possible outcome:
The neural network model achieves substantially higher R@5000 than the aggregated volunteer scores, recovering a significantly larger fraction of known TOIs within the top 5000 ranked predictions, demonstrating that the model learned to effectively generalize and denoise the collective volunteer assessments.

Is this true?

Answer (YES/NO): NO